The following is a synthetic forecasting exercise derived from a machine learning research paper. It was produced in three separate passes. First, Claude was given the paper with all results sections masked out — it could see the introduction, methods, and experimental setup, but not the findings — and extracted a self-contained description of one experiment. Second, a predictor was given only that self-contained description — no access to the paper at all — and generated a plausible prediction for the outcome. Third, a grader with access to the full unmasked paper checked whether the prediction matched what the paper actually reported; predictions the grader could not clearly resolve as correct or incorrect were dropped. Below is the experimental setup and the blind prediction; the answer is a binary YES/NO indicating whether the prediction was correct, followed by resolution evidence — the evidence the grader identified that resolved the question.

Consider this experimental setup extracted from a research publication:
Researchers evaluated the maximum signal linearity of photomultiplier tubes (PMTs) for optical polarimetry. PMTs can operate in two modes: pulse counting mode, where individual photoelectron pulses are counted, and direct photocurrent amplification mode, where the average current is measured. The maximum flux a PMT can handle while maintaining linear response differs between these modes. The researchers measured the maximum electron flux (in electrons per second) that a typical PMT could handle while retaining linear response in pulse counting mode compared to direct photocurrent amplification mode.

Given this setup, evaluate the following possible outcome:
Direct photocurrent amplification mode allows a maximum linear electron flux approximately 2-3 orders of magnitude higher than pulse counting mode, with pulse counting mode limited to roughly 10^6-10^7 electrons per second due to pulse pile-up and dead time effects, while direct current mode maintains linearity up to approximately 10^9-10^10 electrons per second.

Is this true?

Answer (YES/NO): NO